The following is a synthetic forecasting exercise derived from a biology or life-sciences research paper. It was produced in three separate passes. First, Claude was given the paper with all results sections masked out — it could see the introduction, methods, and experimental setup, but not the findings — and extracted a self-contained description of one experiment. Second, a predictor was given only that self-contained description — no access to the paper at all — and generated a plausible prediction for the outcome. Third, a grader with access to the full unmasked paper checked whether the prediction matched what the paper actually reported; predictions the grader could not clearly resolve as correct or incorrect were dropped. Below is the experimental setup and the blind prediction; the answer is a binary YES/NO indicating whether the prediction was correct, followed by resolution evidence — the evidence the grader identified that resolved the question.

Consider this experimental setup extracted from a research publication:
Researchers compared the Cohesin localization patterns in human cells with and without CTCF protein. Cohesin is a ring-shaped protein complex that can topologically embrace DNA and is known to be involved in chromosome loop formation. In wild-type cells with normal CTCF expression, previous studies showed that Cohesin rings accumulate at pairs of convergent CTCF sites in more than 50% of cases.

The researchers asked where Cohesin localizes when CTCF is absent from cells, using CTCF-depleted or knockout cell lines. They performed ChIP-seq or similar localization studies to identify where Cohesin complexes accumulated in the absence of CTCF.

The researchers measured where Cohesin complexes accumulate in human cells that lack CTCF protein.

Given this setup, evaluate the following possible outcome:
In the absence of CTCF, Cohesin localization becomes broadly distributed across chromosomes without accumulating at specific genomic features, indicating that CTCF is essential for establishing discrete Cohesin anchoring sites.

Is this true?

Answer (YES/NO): NO